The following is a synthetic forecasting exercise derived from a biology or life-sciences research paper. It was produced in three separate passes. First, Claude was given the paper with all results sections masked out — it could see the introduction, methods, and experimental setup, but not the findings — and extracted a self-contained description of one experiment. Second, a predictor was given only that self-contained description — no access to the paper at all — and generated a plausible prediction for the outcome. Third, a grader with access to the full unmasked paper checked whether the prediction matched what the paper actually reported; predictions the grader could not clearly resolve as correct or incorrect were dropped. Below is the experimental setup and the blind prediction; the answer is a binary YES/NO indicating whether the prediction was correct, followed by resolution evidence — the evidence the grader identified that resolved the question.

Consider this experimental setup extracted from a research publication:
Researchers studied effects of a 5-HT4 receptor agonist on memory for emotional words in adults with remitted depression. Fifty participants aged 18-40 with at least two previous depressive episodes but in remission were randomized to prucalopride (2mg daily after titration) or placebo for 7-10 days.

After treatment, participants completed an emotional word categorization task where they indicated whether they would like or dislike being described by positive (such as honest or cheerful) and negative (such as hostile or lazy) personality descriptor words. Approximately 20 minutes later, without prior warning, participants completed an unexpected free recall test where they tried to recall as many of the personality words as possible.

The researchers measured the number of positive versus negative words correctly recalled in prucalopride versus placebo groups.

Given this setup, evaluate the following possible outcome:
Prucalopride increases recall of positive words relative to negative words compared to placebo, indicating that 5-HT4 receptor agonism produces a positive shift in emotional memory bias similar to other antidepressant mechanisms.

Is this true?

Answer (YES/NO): NO